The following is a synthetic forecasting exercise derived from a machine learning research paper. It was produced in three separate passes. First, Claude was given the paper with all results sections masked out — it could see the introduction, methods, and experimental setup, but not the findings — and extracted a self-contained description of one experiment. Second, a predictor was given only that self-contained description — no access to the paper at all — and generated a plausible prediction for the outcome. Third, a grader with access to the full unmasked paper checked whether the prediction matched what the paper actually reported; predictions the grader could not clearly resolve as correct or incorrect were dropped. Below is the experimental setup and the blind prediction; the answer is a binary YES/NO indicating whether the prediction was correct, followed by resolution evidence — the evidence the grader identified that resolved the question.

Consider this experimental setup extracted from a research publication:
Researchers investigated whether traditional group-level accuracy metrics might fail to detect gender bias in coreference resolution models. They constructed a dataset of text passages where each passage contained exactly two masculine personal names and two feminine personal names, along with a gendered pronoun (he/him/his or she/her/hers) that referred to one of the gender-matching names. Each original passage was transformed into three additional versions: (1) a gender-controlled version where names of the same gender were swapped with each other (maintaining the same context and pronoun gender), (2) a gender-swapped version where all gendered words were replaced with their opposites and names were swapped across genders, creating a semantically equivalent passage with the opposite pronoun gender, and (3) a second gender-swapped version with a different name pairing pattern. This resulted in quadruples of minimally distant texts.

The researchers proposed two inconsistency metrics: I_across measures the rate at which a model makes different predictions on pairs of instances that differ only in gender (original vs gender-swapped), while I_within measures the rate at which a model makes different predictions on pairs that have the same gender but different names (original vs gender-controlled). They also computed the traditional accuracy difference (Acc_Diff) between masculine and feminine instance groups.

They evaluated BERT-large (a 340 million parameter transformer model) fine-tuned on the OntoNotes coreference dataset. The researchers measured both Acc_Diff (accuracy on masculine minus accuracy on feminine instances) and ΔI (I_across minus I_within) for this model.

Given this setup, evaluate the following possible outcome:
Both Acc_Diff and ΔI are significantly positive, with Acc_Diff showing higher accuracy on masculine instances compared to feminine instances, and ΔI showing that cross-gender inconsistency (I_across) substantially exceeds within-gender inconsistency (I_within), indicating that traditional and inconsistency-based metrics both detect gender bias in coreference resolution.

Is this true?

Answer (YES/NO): NO